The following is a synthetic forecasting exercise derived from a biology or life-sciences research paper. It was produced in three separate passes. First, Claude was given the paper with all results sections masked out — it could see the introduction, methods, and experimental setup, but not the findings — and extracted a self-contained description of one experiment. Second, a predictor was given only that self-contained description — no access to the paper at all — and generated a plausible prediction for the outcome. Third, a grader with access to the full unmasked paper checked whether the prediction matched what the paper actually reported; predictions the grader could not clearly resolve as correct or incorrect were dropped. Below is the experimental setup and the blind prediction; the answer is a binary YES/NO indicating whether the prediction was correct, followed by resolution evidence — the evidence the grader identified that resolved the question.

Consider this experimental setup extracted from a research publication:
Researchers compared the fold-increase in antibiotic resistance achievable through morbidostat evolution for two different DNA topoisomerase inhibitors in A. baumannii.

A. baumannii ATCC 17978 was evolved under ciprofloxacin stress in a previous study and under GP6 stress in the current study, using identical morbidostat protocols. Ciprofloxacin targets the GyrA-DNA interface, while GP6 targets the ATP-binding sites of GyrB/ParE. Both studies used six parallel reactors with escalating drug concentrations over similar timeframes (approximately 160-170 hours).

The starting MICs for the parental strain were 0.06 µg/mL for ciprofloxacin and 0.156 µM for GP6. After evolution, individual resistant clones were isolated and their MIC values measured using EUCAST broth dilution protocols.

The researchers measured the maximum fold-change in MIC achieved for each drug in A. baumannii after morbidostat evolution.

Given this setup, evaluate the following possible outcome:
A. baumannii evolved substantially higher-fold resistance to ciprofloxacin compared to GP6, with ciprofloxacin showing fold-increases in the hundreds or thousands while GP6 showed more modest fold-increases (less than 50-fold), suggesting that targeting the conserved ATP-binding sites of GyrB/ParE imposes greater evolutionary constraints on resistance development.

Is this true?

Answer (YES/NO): NO